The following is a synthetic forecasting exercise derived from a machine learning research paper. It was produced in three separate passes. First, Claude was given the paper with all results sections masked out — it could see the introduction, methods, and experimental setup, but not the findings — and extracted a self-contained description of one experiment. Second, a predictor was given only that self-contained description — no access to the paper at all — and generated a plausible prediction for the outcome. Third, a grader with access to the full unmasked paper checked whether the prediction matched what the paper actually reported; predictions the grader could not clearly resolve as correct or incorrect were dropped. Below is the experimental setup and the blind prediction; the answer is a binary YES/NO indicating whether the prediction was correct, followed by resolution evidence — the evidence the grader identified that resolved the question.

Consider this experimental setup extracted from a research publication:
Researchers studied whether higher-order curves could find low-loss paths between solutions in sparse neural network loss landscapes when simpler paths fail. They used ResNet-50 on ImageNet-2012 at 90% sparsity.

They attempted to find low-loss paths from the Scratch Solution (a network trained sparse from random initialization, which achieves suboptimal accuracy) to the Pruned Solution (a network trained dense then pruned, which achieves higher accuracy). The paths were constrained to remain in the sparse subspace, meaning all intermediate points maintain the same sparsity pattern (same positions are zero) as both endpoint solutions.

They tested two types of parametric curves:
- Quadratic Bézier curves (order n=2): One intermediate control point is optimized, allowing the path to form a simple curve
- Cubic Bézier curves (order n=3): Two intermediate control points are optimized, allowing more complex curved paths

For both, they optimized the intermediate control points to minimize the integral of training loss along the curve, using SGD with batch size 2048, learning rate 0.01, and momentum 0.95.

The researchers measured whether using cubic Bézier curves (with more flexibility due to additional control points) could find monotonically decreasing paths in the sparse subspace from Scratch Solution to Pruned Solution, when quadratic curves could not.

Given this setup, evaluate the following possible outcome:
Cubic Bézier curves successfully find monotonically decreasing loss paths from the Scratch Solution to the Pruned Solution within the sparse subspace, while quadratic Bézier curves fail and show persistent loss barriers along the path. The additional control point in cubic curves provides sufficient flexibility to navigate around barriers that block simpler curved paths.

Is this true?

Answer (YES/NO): NO